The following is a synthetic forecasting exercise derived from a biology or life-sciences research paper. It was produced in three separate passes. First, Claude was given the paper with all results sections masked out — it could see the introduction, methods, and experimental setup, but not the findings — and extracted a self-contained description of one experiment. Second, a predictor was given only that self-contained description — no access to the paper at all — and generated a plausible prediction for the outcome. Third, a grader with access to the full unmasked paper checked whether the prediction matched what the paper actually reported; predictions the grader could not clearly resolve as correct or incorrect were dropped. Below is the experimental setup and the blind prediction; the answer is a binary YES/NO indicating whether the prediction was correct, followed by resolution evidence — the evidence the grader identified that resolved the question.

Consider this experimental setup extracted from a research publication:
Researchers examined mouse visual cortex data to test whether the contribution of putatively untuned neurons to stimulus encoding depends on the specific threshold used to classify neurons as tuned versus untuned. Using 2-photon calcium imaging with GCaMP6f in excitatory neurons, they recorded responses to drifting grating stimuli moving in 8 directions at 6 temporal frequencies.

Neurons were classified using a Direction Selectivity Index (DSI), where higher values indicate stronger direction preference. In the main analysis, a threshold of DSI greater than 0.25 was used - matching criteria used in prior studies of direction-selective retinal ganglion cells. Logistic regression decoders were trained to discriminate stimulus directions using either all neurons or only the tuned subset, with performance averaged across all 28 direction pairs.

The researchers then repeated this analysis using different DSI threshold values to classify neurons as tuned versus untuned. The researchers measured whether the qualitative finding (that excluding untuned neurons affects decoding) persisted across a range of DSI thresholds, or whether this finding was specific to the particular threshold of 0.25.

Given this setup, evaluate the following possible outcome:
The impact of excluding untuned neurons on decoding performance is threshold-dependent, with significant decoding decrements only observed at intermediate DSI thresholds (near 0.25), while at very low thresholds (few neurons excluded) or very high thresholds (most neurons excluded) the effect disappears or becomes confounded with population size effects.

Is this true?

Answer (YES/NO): NO